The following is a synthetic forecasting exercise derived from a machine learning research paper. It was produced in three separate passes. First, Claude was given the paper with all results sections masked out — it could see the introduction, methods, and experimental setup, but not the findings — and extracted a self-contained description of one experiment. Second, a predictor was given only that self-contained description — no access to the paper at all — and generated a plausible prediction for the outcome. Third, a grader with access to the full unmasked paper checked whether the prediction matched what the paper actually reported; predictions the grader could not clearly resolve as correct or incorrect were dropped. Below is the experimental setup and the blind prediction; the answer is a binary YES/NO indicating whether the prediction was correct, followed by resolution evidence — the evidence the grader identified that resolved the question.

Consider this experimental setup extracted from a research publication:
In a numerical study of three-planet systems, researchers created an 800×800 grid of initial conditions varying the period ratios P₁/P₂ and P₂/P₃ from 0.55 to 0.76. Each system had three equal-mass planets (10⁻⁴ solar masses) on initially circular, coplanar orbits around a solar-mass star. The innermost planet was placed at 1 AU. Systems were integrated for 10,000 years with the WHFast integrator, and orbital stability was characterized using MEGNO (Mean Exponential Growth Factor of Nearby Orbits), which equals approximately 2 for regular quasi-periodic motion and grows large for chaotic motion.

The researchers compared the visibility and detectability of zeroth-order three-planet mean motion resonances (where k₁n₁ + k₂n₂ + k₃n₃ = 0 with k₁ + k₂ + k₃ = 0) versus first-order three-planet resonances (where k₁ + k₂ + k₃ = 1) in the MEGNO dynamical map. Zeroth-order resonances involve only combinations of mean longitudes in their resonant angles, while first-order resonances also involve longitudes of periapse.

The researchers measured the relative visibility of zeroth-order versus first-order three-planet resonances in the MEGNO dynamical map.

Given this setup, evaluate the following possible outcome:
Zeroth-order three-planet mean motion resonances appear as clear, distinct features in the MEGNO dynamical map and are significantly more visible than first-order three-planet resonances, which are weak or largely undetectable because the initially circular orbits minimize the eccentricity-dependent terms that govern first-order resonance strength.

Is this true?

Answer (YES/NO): NO